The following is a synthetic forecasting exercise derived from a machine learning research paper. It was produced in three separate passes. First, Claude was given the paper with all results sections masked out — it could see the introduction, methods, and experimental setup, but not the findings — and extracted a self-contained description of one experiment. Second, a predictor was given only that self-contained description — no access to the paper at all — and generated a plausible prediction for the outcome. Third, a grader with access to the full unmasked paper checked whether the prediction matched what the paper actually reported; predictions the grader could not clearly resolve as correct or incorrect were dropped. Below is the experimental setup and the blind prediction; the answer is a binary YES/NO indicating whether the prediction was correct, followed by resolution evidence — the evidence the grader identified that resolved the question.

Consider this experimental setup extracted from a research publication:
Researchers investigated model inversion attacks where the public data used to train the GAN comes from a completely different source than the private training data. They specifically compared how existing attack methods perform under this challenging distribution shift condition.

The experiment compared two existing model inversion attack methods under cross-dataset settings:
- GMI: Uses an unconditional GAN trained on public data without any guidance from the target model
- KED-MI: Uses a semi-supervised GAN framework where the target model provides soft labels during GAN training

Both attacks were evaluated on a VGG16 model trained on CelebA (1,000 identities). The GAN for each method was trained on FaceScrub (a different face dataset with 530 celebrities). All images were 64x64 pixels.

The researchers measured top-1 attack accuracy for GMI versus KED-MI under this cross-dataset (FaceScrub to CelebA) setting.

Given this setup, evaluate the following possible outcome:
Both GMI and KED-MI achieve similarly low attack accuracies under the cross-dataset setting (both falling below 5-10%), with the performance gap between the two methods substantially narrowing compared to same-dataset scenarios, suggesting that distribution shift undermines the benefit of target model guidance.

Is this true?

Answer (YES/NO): NO